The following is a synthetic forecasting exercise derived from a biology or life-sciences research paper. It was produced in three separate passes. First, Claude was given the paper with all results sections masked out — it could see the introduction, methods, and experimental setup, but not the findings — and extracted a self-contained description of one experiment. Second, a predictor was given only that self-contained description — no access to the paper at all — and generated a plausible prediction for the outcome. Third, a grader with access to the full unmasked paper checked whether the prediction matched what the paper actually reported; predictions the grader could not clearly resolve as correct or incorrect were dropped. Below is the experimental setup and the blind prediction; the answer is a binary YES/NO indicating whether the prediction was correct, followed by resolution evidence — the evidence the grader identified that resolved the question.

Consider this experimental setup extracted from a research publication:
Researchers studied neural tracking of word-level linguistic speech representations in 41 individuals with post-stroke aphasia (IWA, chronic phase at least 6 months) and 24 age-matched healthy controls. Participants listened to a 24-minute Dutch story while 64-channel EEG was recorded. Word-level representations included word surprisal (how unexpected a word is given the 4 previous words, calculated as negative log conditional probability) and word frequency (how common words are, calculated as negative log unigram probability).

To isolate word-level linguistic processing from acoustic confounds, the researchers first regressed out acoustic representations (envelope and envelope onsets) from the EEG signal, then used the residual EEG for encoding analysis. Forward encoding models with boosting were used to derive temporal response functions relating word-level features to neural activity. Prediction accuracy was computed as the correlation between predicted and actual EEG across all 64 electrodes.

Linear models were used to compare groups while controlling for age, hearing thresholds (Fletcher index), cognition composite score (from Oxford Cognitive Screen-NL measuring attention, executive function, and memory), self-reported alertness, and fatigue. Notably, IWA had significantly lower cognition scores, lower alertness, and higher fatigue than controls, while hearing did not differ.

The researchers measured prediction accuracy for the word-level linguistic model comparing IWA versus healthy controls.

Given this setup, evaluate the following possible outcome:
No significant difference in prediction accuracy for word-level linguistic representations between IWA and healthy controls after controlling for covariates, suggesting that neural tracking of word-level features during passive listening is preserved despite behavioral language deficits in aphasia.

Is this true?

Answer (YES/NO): YES